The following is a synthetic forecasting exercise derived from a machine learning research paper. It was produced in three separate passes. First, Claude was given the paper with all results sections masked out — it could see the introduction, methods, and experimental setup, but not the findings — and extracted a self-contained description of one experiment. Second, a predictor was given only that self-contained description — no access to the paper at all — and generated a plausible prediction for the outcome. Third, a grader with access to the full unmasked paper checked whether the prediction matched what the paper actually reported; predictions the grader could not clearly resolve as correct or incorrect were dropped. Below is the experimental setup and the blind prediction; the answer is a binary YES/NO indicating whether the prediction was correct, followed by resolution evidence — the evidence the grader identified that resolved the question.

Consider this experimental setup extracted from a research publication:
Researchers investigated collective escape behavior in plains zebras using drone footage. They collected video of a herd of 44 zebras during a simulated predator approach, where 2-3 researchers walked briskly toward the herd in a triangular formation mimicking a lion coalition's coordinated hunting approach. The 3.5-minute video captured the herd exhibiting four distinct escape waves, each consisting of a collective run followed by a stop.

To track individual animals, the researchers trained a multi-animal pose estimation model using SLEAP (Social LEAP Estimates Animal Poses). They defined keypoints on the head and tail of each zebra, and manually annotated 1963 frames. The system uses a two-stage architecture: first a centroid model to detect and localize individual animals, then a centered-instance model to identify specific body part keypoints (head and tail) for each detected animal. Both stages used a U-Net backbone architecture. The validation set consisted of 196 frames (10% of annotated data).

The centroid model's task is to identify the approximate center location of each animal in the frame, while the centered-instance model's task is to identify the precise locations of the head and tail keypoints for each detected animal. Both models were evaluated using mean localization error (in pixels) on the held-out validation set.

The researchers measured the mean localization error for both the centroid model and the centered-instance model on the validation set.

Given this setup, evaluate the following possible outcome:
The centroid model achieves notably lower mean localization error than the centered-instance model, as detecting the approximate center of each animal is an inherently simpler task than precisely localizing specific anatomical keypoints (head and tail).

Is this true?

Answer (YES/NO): YES